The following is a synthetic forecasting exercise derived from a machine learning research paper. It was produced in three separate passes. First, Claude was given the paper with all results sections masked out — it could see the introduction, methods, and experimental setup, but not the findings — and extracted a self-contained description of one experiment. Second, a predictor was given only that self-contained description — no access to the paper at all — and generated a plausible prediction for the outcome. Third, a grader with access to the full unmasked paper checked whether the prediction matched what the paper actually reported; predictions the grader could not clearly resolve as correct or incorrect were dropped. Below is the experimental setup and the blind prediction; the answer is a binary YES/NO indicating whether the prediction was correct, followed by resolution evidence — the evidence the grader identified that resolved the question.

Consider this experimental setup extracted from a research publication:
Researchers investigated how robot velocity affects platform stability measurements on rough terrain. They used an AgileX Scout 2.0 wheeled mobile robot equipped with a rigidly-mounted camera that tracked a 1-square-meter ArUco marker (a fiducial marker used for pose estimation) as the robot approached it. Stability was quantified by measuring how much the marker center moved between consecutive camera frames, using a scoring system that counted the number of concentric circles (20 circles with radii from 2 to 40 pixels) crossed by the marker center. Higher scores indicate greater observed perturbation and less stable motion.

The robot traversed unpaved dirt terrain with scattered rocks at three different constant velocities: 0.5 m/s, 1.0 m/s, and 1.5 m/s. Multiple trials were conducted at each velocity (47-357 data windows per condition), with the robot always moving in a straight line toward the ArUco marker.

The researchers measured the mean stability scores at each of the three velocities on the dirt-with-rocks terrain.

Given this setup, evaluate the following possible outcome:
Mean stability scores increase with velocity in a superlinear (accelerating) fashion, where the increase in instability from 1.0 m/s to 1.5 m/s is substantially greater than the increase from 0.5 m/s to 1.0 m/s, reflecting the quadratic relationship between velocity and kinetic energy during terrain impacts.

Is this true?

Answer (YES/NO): NO